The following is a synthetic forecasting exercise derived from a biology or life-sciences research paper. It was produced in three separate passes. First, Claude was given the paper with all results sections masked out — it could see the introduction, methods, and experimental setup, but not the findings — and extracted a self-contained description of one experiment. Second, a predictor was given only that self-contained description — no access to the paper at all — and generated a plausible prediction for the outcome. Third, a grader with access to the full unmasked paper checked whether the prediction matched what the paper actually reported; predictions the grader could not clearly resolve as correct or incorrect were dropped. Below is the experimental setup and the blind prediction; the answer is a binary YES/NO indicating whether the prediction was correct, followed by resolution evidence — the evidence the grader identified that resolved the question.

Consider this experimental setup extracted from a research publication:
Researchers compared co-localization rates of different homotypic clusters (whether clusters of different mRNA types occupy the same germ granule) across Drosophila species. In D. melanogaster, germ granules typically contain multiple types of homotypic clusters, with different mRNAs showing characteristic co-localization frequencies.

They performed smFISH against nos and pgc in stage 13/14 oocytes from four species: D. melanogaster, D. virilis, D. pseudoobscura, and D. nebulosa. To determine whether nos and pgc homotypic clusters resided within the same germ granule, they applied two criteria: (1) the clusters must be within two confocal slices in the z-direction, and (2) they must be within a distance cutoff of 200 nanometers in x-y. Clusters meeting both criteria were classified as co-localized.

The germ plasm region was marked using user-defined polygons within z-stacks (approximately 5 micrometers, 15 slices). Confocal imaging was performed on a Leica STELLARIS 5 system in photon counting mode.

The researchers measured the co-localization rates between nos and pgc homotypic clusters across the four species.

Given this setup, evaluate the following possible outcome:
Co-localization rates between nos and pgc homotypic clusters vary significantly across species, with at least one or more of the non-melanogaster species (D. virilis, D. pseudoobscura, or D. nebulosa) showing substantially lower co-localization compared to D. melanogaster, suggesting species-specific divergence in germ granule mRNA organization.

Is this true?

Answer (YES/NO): YES